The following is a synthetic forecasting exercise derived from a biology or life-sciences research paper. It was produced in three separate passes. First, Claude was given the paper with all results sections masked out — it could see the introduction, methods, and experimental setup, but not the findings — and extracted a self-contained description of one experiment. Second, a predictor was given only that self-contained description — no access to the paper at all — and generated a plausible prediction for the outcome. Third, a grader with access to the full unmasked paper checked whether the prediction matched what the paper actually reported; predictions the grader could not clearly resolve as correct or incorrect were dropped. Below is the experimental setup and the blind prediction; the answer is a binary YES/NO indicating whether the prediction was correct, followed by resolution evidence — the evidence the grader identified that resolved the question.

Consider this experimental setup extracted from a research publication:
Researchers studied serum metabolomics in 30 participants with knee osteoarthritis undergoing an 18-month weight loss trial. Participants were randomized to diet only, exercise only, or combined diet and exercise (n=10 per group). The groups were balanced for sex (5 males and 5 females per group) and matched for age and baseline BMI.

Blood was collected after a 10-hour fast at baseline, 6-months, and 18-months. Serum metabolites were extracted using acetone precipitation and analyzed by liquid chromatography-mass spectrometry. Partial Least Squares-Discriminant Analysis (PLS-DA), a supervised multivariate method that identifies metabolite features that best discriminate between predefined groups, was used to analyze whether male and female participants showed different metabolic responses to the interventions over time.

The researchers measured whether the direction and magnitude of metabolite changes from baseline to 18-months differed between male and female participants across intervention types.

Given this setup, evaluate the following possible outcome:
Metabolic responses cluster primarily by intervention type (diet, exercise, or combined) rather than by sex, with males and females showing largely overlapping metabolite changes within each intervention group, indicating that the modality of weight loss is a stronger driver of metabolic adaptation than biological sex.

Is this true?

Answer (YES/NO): NO